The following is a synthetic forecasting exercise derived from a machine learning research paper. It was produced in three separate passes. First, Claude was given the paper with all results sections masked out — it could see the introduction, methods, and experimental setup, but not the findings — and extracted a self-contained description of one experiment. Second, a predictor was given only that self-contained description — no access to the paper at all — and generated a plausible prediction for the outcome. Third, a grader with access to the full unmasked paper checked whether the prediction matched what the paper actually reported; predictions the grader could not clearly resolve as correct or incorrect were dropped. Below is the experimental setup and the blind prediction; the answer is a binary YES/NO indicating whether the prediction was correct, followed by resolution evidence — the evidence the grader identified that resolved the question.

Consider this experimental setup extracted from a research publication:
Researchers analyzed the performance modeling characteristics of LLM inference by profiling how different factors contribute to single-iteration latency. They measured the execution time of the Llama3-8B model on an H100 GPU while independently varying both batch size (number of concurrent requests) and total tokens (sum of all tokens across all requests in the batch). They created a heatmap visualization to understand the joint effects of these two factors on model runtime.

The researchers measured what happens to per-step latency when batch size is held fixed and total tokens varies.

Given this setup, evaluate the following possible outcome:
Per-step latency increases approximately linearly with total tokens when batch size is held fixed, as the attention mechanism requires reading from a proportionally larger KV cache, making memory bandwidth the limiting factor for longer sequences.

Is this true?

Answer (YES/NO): YES